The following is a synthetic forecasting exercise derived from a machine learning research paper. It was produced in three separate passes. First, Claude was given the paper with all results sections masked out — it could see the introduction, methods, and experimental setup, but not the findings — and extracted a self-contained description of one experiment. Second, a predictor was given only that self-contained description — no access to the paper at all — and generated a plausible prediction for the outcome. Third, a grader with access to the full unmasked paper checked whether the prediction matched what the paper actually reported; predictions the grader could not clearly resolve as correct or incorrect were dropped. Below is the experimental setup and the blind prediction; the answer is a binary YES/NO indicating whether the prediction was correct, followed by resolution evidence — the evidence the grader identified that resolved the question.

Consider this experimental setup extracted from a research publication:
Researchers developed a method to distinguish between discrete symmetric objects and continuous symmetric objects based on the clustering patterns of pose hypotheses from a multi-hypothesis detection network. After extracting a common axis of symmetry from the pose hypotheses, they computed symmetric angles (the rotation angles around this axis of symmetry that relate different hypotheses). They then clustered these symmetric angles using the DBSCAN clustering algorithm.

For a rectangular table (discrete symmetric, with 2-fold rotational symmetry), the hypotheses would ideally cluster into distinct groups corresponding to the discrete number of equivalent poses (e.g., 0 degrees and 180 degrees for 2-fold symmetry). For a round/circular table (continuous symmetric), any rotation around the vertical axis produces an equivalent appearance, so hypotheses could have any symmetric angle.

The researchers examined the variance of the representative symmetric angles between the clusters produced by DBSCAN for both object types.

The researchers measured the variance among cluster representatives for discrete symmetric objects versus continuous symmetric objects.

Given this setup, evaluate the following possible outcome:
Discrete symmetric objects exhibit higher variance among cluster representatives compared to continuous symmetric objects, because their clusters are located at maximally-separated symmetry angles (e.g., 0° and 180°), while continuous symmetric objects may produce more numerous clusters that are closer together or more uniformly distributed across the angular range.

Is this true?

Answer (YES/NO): YES